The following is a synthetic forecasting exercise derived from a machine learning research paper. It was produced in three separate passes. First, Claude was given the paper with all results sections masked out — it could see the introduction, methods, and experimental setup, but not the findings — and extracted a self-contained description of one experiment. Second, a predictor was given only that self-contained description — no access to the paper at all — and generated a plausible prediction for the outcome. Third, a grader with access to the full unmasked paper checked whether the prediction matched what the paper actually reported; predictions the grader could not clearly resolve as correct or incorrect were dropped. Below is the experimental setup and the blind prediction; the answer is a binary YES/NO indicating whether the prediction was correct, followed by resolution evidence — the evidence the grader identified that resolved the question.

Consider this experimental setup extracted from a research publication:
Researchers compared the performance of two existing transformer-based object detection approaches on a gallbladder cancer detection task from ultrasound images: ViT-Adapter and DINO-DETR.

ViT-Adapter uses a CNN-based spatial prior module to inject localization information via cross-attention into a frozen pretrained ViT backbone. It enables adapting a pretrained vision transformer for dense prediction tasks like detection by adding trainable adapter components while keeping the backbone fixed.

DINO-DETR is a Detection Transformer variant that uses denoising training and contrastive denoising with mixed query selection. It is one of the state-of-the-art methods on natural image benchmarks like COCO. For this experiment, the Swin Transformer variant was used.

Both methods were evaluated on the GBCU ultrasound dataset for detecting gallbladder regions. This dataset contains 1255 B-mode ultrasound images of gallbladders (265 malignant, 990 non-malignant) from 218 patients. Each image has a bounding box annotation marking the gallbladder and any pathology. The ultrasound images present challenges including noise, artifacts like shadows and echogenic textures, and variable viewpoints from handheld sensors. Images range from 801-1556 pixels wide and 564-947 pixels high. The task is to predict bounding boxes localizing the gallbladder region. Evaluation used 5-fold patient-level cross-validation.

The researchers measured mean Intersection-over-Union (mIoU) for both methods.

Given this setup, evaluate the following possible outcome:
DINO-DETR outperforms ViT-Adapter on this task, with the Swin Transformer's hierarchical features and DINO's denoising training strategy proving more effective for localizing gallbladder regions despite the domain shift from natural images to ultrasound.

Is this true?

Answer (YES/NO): NO